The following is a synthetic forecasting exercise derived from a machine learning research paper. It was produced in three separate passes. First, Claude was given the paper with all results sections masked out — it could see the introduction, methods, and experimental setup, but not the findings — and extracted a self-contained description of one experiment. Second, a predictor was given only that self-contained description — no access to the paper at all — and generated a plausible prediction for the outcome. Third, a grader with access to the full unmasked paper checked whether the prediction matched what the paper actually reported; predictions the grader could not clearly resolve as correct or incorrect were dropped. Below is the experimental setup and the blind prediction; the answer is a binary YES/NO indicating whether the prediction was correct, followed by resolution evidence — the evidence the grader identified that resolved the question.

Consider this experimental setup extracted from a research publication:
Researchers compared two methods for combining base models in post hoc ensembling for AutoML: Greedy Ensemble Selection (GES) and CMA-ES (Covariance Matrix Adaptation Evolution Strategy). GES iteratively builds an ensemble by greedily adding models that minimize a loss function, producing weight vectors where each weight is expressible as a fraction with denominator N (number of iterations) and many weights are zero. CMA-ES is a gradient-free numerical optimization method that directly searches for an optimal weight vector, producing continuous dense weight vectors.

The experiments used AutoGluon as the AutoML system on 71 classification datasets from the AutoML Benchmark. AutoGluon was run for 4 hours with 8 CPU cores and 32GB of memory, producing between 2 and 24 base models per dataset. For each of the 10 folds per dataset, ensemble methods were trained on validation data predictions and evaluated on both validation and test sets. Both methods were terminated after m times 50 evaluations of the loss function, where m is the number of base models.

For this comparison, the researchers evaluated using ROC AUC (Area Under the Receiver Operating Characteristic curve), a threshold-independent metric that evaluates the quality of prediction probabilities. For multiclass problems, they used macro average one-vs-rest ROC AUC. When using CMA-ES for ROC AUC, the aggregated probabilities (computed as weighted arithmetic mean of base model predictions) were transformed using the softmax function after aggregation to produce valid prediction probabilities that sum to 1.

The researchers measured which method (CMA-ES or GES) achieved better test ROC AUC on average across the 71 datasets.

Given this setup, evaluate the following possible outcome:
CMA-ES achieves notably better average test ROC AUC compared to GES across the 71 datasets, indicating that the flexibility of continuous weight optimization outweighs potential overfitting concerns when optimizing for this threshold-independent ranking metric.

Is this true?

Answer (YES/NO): NO